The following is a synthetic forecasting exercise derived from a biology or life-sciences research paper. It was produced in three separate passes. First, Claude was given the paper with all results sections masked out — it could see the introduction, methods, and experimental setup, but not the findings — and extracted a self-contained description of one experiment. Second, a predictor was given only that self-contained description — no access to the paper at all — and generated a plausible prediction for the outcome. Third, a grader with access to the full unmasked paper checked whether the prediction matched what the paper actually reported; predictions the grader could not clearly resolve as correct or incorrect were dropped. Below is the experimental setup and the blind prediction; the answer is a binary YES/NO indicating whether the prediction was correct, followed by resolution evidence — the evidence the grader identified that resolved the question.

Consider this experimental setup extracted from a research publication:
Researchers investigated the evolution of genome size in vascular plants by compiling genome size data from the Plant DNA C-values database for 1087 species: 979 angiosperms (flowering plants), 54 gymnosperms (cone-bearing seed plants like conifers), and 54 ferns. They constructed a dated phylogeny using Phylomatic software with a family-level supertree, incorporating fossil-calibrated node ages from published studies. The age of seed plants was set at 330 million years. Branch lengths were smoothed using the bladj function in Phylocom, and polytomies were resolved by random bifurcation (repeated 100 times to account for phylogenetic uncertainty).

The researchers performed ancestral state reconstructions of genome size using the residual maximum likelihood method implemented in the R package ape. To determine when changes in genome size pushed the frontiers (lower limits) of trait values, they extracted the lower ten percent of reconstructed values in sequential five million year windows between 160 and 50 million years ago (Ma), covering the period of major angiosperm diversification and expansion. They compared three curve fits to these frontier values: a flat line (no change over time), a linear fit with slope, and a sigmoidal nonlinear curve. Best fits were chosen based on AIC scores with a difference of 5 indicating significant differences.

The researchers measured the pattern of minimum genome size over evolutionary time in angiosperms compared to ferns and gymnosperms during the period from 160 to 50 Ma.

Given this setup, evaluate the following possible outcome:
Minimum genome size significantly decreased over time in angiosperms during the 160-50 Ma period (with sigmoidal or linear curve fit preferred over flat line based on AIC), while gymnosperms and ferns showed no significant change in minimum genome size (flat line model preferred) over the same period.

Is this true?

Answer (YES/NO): YES